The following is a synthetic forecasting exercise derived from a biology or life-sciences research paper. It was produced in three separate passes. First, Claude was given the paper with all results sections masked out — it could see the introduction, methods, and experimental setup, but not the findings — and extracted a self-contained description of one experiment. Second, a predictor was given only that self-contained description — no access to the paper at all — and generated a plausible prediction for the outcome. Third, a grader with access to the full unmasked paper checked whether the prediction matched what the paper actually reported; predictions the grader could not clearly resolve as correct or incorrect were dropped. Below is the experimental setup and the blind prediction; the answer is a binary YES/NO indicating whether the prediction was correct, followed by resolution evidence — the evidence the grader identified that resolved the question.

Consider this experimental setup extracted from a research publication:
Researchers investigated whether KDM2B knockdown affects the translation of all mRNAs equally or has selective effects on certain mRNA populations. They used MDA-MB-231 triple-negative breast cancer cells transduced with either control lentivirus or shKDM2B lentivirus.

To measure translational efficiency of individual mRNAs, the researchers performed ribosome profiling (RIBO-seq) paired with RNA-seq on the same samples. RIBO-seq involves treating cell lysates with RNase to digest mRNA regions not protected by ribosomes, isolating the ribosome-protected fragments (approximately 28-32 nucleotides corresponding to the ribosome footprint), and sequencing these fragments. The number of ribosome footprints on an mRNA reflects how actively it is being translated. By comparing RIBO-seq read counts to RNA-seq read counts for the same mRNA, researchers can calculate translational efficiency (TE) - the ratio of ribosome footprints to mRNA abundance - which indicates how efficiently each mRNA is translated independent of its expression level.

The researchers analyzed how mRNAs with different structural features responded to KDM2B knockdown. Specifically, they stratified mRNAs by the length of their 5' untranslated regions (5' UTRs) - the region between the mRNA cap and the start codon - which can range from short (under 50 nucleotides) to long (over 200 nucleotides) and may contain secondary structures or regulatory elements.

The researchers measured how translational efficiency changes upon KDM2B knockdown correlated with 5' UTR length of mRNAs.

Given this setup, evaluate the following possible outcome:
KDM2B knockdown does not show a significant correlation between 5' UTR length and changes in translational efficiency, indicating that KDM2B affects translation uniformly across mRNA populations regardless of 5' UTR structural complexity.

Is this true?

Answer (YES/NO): NO